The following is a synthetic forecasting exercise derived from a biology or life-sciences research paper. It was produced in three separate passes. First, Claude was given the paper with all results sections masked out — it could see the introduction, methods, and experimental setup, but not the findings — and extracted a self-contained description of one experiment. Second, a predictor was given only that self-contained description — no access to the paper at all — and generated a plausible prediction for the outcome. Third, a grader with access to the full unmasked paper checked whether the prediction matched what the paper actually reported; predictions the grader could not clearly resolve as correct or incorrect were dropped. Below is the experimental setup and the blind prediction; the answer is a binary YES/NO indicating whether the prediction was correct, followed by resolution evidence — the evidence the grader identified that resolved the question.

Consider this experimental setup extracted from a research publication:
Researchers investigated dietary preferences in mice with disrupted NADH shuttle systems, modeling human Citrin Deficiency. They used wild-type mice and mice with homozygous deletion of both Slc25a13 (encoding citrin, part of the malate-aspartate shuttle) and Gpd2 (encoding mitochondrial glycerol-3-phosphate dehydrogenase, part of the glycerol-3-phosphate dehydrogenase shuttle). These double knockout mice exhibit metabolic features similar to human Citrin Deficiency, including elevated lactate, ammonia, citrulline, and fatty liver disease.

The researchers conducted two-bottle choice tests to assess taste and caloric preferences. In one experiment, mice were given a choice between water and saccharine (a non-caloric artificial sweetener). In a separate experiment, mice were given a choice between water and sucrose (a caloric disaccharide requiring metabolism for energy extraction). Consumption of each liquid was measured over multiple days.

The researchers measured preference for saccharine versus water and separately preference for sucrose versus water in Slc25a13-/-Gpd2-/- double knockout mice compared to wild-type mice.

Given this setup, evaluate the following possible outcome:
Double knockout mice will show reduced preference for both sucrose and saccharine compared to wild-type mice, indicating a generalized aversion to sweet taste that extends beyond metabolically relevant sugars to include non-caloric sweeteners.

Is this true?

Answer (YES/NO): NO